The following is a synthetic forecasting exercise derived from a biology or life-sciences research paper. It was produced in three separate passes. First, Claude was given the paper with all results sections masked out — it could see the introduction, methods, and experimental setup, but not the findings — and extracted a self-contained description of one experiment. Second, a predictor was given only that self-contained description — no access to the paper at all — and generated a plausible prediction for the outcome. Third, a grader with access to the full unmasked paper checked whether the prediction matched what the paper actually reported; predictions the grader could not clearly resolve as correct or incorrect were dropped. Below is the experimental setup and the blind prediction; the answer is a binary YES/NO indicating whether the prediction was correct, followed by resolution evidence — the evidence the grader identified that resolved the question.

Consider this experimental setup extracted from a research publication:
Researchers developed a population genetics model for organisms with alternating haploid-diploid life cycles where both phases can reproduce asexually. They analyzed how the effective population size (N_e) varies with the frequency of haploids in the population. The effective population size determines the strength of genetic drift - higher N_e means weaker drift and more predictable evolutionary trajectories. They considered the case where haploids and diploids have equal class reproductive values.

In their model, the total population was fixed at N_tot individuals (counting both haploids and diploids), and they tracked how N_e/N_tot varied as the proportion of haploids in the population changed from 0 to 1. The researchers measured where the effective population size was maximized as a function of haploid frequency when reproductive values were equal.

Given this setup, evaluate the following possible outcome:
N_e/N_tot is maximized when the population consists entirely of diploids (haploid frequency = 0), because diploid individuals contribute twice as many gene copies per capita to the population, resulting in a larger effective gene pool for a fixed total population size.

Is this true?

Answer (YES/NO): NO